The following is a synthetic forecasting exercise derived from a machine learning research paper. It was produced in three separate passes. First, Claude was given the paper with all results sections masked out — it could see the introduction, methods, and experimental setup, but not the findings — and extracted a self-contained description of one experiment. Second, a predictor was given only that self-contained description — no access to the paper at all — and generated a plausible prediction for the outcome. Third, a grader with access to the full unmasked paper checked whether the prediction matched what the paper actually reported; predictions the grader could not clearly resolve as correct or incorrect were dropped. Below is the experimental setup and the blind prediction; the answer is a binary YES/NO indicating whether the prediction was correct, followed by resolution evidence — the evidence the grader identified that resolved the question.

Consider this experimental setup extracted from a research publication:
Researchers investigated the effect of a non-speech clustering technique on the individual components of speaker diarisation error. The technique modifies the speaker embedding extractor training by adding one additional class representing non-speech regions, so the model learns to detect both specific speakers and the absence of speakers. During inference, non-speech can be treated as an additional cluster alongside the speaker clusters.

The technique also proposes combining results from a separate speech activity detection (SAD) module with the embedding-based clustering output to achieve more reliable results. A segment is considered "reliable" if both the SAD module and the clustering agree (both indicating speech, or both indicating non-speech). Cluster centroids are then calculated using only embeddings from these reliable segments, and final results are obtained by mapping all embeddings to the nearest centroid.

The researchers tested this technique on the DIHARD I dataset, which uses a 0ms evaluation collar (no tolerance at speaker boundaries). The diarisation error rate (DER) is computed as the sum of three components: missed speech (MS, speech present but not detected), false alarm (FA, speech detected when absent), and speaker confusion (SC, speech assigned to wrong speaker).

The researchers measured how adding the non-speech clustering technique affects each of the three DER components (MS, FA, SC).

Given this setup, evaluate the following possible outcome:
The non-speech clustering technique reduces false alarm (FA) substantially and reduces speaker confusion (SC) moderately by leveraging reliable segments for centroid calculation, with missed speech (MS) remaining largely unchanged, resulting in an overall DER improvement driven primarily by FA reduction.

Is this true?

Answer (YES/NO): NO